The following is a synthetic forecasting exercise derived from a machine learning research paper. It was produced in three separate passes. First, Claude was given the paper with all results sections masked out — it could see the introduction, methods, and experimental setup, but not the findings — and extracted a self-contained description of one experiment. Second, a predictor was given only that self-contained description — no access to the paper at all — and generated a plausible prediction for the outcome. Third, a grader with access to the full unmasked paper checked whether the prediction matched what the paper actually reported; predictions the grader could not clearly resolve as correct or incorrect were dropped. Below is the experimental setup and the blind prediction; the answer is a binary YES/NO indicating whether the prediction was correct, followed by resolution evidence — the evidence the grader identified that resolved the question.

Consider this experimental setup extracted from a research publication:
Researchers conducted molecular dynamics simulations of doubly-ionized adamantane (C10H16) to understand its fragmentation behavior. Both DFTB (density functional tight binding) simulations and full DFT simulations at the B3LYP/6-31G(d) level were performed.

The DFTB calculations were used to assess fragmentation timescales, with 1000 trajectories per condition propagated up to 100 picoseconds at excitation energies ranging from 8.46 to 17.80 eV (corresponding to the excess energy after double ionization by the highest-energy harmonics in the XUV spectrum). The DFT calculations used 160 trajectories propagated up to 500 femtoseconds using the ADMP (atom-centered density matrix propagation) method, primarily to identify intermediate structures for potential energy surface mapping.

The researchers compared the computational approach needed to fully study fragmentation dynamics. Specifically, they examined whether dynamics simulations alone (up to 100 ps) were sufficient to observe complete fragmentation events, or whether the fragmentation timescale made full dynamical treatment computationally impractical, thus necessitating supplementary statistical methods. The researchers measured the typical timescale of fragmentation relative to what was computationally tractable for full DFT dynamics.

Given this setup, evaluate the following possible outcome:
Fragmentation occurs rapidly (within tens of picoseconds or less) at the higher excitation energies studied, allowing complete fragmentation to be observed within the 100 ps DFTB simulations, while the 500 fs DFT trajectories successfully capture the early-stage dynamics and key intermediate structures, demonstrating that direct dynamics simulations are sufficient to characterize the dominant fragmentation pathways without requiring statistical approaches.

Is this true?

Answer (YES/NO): NO